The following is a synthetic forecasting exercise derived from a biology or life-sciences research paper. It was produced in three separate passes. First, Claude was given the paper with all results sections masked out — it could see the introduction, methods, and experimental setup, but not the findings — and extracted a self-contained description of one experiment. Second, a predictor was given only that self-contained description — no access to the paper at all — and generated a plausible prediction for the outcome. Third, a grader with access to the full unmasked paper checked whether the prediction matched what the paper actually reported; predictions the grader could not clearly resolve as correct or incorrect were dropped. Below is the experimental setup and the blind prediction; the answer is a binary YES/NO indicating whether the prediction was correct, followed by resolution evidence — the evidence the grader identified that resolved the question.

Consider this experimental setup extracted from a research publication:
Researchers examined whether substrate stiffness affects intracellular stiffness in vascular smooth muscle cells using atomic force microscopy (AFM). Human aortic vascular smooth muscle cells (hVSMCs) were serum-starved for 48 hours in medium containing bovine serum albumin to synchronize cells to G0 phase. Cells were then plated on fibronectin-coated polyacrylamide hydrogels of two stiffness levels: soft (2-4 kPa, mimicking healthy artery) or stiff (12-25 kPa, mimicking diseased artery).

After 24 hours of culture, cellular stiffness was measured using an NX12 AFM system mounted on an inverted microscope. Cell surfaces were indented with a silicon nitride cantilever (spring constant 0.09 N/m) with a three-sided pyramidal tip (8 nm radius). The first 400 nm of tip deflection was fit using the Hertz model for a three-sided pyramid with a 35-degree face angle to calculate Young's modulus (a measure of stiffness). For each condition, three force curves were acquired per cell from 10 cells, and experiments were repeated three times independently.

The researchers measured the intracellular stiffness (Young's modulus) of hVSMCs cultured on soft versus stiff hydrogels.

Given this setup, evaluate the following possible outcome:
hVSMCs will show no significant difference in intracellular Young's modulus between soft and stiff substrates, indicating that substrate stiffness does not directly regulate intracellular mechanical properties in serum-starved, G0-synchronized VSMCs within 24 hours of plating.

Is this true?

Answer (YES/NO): NO